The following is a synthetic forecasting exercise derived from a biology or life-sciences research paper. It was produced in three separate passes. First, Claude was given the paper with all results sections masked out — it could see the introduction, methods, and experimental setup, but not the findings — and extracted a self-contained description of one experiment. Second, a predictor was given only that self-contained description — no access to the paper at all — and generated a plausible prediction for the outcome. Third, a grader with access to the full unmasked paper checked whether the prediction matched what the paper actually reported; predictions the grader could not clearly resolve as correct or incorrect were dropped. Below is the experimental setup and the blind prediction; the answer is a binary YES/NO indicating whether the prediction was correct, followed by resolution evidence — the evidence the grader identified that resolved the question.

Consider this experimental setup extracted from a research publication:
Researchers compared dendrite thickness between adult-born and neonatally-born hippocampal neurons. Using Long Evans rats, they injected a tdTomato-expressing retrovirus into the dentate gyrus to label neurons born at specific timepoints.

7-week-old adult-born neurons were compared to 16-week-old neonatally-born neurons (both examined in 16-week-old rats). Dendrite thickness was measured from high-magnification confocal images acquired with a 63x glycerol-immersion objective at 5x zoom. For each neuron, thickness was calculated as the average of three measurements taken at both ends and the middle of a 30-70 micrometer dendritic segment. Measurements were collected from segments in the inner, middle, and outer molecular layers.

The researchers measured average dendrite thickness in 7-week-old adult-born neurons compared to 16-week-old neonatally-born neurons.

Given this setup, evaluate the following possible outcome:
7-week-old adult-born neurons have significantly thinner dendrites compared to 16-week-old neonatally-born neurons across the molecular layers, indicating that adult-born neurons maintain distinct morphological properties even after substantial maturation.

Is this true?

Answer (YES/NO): NO